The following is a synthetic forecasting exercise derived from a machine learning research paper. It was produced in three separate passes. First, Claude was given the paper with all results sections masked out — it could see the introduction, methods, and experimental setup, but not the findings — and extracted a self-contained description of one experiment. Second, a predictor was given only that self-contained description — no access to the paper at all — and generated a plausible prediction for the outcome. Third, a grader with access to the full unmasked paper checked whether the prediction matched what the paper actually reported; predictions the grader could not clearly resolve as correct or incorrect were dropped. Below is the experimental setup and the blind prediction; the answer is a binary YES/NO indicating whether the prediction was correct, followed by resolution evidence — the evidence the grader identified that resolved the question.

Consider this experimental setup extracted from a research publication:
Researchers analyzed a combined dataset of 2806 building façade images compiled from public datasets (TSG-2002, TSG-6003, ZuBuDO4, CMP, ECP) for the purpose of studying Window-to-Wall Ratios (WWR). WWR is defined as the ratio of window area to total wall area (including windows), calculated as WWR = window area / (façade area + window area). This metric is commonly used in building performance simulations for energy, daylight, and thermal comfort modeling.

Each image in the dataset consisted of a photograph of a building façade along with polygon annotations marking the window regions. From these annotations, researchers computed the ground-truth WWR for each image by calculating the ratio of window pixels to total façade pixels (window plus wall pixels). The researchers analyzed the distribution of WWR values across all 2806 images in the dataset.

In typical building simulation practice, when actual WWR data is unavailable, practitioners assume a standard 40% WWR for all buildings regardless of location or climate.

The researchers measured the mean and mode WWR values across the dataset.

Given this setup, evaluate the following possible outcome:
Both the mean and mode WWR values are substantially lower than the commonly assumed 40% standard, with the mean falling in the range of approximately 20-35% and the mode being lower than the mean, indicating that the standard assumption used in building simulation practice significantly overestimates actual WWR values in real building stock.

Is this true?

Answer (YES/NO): NO